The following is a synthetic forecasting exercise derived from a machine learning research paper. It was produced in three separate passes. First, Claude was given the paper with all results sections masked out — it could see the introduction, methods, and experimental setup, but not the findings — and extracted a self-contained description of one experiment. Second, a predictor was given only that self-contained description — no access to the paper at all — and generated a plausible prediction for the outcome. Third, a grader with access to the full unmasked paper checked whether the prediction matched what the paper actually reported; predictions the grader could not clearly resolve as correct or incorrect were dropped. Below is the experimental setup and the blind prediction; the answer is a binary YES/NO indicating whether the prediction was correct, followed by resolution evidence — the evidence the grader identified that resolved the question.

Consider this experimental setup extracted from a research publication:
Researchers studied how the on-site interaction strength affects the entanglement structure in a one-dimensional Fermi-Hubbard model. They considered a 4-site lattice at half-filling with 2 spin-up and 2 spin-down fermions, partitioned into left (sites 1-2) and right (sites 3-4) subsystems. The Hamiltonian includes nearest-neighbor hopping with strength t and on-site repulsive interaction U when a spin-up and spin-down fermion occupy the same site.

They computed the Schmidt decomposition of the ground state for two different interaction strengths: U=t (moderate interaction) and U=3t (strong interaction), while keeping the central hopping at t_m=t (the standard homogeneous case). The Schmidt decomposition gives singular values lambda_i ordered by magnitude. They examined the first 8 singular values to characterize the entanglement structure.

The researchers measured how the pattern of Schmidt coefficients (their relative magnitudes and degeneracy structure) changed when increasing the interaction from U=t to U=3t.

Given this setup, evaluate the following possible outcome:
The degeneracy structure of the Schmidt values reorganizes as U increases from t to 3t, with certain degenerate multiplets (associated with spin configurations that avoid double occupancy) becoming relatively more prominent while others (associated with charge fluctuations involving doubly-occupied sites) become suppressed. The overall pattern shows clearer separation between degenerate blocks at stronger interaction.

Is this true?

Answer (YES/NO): NO